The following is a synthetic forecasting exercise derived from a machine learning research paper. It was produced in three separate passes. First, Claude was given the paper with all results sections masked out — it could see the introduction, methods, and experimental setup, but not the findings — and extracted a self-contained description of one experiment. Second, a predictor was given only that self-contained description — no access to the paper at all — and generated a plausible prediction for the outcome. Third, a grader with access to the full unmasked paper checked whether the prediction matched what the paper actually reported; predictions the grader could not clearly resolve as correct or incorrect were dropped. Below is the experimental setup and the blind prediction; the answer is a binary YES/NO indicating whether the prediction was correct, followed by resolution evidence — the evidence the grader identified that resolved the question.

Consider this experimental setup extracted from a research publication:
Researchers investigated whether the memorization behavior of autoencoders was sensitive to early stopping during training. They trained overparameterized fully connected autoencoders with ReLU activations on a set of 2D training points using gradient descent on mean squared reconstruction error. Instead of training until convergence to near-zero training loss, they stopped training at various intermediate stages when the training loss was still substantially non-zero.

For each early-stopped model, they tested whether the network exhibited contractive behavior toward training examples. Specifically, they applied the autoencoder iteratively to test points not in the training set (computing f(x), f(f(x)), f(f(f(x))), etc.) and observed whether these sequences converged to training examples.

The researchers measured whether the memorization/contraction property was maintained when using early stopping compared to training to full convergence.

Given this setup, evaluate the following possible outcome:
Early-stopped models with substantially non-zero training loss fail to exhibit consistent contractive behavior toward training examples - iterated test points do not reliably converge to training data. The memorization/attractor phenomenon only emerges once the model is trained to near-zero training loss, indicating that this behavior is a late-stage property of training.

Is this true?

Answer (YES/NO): NO